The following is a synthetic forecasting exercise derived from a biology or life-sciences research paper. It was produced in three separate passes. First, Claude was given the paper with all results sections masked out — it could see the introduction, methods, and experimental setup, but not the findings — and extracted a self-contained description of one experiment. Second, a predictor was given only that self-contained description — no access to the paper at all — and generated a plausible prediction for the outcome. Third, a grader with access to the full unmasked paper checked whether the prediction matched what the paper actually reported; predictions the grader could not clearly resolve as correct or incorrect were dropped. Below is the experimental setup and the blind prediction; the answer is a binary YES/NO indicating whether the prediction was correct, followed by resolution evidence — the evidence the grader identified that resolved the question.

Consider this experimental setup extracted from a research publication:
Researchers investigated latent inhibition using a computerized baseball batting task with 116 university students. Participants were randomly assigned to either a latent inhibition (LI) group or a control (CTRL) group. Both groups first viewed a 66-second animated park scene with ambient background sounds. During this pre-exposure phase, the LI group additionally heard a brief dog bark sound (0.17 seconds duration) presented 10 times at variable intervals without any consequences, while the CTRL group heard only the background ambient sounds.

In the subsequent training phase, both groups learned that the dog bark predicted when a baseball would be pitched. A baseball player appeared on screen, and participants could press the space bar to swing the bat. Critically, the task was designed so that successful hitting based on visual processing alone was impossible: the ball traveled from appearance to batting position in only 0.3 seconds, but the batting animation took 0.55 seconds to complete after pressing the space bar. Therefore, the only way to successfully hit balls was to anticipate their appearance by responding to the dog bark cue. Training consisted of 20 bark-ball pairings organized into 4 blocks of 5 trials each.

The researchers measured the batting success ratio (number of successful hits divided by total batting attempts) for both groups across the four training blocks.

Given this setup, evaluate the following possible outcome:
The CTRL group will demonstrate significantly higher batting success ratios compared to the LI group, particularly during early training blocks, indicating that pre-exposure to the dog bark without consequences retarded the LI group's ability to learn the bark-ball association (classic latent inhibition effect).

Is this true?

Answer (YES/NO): NO